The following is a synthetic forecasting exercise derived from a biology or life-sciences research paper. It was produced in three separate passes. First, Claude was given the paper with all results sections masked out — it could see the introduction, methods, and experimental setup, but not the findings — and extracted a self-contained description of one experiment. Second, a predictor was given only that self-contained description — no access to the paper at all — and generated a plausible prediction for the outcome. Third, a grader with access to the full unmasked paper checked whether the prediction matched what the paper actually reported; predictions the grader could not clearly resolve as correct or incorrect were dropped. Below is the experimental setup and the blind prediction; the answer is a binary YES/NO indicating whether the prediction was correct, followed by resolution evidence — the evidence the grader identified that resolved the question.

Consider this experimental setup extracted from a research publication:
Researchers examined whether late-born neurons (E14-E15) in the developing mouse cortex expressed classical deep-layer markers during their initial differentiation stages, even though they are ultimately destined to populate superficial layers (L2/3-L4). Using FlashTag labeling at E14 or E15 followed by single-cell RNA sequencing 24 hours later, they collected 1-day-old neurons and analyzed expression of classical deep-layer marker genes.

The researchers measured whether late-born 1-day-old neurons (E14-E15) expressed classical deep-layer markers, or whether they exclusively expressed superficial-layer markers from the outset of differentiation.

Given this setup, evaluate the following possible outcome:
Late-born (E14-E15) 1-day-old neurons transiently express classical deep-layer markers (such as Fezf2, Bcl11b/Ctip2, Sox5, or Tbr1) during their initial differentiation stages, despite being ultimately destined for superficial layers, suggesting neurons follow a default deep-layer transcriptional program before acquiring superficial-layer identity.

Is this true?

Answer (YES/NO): YES